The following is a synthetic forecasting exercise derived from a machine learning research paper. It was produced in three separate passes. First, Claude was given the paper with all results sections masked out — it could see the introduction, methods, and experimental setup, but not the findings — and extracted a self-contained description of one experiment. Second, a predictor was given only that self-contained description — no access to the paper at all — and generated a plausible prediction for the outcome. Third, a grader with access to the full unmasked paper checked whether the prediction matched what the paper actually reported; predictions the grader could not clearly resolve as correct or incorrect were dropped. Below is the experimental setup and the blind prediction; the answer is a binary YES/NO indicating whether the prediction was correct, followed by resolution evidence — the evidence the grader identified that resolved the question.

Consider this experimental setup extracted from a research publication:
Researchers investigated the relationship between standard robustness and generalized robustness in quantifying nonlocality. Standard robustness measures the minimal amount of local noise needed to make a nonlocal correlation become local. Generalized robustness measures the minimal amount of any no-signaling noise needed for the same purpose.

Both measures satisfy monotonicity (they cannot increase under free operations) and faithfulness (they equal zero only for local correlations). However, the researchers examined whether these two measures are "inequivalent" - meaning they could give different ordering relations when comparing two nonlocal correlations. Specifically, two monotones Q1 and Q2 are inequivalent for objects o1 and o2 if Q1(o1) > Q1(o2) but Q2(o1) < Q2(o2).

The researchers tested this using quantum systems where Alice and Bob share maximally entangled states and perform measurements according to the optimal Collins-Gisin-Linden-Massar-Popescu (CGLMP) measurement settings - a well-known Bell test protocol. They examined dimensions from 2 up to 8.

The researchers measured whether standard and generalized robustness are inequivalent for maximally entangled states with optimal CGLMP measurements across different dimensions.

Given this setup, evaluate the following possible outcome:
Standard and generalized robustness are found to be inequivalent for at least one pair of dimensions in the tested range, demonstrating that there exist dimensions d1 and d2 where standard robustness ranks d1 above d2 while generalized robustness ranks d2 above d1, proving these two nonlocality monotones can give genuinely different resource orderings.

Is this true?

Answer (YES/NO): YES